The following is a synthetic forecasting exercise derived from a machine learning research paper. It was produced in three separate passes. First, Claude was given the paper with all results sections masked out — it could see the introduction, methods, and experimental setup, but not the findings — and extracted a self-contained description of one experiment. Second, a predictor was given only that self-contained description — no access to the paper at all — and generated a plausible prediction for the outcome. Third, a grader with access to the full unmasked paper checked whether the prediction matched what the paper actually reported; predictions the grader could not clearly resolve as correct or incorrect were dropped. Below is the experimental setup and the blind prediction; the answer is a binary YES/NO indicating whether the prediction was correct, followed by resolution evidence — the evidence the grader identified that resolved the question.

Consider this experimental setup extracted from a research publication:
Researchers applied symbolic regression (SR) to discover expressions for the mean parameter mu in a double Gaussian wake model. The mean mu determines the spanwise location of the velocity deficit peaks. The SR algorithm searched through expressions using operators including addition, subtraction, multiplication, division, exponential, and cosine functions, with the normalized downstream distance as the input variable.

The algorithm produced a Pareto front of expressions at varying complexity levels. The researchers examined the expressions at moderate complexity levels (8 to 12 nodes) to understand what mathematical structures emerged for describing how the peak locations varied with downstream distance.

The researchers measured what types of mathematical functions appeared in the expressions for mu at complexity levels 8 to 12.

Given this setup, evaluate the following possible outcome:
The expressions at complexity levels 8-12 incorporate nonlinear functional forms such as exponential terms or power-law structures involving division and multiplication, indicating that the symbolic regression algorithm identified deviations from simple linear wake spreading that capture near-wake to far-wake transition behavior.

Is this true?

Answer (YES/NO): NO